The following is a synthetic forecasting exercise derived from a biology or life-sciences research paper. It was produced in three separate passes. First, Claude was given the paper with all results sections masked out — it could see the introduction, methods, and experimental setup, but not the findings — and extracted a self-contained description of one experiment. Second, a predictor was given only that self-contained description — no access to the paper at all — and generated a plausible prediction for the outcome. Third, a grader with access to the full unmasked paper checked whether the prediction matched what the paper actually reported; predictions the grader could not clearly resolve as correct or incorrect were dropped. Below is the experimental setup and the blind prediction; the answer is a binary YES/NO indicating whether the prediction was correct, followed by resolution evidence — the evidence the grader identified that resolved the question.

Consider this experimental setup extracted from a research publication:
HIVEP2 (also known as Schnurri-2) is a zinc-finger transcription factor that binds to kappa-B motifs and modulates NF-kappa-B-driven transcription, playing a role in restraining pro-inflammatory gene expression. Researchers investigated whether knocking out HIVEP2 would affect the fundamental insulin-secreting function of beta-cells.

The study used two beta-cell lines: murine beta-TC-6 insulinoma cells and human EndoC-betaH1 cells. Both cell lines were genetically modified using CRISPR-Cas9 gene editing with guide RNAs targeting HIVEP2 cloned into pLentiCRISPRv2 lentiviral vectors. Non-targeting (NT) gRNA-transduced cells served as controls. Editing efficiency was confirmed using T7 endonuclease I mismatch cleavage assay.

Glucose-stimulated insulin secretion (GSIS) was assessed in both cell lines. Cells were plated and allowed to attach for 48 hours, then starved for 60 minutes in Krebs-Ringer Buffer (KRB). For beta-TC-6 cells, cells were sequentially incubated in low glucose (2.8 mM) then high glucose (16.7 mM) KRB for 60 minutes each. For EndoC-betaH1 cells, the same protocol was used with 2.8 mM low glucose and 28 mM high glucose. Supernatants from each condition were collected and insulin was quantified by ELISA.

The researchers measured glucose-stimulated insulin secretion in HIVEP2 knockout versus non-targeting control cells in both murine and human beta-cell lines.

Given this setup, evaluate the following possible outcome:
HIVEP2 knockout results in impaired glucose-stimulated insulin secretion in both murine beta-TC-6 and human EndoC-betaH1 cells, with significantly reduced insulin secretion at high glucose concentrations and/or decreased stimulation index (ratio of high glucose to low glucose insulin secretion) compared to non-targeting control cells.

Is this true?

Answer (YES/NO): NO